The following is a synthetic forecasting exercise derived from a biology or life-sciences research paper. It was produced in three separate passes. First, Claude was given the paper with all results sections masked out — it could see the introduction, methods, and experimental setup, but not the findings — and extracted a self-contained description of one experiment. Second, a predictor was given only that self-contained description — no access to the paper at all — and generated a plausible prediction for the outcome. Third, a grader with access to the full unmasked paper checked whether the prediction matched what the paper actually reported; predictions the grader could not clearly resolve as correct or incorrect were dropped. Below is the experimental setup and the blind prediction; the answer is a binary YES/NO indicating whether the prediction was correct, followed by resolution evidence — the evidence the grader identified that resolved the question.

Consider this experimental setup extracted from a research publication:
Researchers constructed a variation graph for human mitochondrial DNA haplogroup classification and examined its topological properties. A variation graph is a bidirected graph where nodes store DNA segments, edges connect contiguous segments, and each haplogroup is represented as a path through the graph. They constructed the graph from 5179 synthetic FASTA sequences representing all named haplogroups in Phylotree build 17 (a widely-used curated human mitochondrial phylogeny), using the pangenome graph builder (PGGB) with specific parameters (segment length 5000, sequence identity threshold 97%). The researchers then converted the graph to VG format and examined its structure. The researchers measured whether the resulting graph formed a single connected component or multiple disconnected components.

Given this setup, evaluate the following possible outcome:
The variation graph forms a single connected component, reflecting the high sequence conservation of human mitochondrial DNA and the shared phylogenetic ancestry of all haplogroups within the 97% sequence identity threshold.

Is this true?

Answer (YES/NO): YES